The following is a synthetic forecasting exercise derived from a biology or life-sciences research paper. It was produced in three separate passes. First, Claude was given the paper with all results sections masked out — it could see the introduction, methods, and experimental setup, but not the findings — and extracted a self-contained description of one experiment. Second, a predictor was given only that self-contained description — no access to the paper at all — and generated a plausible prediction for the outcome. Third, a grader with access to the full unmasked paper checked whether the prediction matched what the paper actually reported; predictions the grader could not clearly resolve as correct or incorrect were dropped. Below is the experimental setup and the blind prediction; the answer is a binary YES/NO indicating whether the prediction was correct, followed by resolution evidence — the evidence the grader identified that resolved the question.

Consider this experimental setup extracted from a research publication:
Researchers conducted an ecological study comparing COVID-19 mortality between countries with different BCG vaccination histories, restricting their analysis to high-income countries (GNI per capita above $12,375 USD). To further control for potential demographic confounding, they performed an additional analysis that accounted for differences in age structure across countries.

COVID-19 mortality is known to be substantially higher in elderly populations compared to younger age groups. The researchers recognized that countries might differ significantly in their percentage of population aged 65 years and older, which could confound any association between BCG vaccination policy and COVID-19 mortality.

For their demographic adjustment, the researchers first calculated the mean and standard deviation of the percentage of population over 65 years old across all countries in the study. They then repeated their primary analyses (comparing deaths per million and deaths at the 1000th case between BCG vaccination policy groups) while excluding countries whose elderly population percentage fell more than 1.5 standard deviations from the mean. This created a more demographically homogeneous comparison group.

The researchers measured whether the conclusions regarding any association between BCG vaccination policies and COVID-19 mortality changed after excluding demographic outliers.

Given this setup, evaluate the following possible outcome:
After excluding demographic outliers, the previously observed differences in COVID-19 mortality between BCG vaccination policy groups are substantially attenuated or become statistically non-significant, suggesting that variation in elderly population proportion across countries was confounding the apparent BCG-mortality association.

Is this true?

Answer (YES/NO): YES